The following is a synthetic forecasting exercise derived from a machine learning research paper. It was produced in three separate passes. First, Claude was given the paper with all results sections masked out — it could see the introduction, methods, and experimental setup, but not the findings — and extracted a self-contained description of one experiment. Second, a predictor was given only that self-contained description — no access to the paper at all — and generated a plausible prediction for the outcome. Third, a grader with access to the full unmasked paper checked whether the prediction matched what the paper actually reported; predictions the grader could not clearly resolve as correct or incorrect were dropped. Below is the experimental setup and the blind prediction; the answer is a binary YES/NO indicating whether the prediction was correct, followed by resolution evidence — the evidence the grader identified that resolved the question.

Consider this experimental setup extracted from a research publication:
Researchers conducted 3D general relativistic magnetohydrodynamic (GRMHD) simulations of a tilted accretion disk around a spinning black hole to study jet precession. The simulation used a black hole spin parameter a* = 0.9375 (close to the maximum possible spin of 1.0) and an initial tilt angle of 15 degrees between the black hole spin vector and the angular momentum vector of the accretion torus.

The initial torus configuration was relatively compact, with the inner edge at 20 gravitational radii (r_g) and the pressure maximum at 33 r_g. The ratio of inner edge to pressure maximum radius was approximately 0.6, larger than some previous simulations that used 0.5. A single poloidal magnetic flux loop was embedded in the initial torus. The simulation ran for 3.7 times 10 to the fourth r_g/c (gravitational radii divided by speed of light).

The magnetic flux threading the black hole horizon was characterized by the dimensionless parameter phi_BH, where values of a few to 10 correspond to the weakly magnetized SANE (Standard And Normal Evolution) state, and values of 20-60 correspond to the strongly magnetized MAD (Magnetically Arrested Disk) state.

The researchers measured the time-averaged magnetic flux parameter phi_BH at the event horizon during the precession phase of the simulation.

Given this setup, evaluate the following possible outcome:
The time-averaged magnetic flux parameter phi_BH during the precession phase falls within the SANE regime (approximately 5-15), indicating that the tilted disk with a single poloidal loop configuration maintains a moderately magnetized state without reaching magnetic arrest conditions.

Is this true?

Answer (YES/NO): NO